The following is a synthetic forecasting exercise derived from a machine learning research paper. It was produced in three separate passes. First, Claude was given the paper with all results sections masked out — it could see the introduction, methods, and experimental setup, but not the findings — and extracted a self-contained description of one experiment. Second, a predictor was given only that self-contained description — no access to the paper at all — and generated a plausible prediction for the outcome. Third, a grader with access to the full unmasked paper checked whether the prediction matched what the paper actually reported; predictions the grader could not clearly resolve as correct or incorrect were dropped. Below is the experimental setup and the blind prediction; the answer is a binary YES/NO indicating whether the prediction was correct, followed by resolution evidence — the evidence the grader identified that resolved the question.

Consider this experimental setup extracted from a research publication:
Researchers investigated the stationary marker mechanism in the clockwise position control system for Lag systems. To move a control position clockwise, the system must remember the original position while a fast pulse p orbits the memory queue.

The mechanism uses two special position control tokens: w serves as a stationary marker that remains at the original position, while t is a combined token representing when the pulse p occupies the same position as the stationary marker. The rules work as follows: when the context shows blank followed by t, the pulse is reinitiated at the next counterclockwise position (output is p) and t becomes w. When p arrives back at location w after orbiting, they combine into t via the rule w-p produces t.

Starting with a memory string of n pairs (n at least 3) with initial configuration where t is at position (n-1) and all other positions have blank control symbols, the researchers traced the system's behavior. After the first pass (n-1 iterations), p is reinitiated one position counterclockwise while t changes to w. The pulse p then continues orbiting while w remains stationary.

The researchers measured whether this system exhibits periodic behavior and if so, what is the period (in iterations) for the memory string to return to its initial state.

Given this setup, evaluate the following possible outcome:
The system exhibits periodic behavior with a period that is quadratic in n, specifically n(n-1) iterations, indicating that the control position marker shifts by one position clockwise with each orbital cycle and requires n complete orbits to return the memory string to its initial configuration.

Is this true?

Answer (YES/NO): YES